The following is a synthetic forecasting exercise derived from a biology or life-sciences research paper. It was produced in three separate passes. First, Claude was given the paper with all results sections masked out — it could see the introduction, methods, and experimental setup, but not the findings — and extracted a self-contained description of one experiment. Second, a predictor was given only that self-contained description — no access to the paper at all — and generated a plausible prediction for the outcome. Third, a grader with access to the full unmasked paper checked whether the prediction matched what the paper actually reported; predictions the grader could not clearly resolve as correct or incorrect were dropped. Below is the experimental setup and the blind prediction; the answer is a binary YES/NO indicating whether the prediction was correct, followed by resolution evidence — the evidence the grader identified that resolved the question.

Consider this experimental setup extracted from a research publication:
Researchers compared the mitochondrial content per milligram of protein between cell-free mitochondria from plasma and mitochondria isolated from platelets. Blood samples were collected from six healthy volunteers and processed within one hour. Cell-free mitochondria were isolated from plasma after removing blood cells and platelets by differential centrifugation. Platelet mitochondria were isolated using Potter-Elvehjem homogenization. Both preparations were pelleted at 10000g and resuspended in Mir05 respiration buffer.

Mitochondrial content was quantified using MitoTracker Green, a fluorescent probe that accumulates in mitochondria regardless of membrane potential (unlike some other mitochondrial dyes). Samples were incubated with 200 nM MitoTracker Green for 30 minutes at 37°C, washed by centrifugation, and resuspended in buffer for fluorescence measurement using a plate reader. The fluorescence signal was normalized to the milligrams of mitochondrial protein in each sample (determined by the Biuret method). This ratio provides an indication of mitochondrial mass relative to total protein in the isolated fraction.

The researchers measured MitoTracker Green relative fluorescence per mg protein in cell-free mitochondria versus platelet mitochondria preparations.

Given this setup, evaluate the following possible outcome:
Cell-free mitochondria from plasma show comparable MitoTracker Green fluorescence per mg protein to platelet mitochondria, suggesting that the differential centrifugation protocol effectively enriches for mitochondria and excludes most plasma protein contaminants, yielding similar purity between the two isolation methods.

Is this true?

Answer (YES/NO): YES